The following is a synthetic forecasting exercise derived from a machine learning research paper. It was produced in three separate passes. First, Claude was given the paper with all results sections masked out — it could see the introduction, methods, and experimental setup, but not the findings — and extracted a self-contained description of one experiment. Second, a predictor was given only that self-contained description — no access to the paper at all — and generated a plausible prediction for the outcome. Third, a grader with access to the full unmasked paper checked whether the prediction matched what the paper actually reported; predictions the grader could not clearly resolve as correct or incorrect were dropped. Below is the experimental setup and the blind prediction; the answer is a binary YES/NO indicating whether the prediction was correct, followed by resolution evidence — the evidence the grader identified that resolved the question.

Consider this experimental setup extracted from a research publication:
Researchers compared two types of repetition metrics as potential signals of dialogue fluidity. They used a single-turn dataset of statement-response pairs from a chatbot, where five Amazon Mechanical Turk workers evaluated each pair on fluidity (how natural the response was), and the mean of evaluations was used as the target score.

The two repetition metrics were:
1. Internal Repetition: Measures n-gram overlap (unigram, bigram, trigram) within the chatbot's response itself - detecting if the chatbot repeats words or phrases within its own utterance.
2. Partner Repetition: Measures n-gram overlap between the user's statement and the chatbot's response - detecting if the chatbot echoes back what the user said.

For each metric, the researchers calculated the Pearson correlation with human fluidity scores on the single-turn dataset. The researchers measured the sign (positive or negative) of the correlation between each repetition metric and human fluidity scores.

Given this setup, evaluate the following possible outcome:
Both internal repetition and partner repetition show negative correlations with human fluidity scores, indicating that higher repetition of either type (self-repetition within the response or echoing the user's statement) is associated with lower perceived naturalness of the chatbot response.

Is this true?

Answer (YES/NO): NO